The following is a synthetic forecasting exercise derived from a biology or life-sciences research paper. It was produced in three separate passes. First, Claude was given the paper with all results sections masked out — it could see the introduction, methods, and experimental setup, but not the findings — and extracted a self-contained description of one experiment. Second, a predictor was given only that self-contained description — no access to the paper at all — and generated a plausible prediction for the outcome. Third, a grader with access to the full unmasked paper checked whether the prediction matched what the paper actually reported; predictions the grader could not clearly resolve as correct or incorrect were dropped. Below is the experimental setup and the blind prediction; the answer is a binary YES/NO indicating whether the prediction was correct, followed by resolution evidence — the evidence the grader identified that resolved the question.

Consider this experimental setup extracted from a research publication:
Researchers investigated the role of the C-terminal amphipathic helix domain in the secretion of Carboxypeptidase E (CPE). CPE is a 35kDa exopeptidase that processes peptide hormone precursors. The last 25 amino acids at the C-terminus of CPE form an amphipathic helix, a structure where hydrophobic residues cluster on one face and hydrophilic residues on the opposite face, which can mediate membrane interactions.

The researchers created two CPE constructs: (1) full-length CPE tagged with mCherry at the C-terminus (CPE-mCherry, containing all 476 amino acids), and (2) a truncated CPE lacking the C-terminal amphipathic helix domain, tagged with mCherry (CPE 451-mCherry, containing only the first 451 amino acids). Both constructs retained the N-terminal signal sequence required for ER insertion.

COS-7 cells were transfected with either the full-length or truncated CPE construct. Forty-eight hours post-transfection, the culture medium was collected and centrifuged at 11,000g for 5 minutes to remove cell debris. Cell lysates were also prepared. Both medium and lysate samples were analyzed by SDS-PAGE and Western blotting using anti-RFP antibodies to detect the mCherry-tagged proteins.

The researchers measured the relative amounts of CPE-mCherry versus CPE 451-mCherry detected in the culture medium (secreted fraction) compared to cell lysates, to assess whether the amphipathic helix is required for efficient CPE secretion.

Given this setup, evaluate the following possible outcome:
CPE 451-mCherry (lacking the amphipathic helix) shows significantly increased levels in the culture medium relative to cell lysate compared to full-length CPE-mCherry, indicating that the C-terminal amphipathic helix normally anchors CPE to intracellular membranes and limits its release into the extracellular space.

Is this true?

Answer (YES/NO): NO